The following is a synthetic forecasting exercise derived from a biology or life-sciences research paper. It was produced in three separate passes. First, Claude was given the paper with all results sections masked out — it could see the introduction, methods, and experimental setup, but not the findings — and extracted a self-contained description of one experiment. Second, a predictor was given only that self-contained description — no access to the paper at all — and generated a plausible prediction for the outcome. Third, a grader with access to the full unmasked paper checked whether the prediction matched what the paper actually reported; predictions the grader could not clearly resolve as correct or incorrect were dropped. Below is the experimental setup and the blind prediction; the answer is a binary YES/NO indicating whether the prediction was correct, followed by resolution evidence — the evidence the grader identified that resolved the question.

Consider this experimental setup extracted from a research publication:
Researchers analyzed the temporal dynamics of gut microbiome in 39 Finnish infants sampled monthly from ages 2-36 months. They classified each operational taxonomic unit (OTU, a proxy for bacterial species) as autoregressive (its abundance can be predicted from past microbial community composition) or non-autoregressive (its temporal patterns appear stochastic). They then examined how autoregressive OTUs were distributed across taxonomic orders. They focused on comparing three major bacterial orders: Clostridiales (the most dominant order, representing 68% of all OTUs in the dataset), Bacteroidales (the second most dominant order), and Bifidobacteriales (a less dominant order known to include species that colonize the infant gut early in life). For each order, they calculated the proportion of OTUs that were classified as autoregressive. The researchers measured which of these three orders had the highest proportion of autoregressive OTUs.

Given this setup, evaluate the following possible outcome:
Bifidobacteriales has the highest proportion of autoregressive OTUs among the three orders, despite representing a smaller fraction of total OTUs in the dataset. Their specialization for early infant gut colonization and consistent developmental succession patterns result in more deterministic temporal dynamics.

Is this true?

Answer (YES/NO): YES